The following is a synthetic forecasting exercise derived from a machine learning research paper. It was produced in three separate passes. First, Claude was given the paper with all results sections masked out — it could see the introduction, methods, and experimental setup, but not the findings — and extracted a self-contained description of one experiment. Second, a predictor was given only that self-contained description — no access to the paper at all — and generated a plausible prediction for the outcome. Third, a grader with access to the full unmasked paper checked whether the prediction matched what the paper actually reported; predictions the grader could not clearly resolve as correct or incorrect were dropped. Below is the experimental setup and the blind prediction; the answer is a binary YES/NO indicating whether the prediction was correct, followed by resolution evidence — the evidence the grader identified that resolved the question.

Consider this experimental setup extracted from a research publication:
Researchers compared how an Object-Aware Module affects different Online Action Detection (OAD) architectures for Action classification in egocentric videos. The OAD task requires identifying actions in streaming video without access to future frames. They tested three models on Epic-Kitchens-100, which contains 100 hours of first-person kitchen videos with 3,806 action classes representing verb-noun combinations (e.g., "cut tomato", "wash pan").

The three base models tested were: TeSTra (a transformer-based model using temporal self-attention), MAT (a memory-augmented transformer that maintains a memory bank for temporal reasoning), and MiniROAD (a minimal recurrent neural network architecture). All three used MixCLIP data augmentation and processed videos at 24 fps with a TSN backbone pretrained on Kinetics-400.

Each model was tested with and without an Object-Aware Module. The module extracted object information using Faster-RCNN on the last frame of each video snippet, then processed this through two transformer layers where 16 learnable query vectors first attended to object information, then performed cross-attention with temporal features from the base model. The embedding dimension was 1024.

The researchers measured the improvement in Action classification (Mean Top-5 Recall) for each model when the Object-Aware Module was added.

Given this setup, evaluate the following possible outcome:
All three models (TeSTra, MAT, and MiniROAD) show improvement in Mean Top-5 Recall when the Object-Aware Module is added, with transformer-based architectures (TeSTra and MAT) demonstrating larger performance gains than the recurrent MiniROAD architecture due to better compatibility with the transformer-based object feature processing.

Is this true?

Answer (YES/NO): NO